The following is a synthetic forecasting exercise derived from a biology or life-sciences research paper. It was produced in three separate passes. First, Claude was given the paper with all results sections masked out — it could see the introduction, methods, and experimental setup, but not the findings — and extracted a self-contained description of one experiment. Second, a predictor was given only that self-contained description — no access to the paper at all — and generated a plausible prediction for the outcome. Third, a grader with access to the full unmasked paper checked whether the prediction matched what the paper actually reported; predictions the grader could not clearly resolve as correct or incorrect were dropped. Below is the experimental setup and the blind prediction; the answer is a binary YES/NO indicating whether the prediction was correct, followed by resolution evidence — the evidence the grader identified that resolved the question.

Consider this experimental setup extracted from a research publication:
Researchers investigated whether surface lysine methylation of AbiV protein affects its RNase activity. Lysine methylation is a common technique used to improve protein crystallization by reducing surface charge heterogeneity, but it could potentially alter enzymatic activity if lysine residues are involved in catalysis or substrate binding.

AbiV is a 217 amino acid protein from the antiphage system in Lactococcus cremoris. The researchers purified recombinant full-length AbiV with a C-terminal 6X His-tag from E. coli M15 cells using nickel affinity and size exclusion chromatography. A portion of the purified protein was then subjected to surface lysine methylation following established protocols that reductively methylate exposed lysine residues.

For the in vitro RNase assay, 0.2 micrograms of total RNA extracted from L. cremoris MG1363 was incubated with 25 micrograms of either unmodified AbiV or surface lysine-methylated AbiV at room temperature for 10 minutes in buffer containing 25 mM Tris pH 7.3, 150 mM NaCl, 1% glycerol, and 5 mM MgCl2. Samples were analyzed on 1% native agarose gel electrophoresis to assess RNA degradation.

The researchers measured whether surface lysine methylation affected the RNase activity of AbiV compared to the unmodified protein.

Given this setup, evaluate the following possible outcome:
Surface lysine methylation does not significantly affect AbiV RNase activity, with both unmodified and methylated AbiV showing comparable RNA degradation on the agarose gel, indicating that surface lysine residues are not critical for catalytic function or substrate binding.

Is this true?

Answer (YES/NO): NO